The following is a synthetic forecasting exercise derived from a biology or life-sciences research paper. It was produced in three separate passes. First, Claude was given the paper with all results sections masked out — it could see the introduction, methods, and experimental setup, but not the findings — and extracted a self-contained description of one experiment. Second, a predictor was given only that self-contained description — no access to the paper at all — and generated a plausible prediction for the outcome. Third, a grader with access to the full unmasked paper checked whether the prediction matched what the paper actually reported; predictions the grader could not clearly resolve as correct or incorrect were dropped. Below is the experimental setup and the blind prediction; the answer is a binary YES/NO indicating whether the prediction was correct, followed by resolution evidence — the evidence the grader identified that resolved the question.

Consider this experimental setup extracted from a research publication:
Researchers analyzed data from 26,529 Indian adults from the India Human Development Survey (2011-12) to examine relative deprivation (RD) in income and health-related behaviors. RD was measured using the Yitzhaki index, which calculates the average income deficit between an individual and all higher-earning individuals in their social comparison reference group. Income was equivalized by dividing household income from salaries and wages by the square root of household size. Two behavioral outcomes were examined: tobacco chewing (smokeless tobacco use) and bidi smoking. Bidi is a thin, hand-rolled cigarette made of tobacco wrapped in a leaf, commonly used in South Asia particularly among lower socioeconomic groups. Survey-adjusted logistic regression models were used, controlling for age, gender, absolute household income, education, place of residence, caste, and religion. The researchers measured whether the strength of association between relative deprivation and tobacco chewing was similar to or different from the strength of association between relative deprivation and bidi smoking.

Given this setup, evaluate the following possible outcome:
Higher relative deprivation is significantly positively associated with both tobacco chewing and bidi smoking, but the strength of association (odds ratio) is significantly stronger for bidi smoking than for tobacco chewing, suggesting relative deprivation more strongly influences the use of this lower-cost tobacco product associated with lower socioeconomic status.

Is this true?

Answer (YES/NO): NO